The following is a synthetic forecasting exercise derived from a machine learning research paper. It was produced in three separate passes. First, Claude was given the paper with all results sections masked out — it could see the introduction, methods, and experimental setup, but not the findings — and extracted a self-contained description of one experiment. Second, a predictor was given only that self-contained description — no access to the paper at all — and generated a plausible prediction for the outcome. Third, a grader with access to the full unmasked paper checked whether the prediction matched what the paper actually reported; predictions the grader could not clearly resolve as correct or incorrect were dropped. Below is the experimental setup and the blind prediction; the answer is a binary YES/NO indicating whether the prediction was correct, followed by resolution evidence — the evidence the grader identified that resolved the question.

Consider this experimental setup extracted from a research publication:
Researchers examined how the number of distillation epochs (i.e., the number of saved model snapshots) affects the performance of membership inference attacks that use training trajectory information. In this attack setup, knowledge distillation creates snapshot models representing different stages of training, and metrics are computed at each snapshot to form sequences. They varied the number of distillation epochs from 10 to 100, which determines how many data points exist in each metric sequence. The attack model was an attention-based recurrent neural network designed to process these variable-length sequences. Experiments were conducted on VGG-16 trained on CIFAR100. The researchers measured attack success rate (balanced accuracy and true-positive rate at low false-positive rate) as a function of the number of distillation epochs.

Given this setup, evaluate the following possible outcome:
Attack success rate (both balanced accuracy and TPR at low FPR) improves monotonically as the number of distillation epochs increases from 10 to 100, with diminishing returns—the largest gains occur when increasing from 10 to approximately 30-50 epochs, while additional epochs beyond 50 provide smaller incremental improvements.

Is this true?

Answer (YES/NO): NO